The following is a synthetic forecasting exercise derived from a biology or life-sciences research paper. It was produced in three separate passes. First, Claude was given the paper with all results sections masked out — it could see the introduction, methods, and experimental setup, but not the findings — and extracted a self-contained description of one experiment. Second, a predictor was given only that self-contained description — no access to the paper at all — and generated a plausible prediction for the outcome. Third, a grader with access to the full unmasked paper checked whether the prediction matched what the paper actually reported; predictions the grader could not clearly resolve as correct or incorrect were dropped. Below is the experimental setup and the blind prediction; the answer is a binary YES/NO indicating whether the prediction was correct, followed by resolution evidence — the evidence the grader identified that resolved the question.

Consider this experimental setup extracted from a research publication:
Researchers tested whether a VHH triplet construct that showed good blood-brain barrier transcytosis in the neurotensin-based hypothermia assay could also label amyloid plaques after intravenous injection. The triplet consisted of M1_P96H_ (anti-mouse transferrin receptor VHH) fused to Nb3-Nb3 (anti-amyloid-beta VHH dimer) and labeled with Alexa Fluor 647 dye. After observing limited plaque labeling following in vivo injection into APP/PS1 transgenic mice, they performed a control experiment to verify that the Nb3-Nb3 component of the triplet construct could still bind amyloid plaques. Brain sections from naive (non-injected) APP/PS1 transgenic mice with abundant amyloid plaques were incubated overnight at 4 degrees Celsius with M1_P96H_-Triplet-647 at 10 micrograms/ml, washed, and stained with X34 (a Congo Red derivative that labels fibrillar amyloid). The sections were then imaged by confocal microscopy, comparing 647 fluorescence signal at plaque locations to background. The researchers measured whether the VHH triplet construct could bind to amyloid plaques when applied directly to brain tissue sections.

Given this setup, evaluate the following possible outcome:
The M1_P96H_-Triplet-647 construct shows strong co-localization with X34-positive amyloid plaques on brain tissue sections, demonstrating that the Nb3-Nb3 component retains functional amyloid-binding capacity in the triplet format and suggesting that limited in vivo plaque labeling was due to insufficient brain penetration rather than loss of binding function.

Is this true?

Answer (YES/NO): YES